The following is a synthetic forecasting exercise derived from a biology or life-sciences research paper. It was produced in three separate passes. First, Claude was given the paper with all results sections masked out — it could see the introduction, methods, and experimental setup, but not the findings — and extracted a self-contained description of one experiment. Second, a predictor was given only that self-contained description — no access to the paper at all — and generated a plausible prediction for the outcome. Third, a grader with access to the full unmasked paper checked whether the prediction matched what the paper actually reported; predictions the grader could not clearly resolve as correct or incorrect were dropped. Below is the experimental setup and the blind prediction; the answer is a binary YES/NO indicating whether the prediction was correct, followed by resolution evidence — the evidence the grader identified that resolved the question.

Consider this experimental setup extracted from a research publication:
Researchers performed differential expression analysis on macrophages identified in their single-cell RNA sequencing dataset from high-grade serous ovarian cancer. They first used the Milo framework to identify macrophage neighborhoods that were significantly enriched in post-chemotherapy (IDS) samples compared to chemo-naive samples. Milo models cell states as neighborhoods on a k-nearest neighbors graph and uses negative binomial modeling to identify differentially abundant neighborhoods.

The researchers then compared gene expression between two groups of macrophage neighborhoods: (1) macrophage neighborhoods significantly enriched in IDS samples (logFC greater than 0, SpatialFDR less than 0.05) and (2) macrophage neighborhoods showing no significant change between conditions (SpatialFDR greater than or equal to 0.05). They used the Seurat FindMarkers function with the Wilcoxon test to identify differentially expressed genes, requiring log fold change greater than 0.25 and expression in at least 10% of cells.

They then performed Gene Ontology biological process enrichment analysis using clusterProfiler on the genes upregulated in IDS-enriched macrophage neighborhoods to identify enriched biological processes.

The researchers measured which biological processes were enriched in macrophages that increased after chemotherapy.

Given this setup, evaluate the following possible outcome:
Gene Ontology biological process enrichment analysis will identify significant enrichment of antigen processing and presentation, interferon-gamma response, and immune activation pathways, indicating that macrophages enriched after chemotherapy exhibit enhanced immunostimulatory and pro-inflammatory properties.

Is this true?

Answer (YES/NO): NO